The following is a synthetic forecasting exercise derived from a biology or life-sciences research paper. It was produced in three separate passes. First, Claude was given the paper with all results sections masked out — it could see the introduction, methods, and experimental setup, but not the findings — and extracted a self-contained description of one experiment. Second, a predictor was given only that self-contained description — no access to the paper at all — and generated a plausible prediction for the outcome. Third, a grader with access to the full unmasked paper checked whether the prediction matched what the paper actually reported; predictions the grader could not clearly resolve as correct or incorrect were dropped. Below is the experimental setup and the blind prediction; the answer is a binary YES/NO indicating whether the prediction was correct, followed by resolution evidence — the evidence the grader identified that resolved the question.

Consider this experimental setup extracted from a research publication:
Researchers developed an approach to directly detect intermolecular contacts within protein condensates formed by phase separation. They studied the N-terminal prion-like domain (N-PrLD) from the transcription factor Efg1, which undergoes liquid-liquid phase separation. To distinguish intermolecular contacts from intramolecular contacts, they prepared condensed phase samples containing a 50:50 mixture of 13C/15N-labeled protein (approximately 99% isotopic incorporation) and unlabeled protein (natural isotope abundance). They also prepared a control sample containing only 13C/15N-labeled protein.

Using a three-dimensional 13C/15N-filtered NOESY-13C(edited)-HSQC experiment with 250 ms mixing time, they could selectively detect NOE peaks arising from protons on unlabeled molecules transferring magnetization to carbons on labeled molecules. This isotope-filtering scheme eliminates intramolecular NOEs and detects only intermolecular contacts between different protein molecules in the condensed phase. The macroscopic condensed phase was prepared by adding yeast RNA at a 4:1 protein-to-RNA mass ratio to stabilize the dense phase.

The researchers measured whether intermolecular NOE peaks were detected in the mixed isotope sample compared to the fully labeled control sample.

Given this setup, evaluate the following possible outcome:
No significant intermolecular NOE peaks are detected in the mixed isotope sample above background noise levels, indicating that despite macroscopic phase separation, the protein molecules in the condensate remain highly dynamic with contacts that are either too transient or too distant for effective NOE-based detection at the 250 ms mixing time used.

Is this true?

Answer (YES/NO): NO